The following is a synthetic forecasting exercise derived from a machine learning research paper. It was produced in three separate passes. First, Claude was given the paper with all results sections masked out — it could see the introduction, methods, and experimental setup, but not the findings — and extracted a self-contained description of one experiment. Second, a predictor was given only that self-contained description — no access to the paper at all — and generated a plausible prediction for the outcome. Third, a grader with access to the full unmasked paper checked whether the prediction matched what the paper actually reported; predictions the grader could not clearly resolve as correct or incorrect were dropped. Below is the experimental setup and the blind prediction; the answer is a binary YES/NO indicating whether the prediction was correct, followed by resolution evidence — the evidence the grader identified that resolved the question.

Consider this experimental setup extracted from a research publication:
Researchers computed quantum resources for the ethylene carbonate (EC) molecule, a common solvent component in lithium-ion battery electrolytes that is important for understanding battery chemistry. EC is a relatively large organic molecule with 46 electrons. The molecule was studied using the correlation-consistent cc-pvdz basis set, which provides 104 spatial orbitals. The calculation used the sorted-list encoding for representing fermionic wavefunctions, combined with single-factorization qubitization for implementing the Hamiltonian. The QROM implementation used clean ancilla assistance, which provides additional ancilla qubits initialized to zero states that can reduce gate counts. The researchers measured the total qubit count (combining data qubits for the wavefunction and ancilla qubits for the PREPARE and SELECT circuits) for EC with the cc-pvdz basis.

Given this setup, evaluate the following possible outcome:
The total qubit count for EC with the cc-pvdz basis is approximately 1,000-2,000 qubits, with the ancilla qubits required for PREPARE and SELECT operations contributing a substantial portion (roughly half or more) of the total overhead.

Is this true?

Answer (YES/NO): YES